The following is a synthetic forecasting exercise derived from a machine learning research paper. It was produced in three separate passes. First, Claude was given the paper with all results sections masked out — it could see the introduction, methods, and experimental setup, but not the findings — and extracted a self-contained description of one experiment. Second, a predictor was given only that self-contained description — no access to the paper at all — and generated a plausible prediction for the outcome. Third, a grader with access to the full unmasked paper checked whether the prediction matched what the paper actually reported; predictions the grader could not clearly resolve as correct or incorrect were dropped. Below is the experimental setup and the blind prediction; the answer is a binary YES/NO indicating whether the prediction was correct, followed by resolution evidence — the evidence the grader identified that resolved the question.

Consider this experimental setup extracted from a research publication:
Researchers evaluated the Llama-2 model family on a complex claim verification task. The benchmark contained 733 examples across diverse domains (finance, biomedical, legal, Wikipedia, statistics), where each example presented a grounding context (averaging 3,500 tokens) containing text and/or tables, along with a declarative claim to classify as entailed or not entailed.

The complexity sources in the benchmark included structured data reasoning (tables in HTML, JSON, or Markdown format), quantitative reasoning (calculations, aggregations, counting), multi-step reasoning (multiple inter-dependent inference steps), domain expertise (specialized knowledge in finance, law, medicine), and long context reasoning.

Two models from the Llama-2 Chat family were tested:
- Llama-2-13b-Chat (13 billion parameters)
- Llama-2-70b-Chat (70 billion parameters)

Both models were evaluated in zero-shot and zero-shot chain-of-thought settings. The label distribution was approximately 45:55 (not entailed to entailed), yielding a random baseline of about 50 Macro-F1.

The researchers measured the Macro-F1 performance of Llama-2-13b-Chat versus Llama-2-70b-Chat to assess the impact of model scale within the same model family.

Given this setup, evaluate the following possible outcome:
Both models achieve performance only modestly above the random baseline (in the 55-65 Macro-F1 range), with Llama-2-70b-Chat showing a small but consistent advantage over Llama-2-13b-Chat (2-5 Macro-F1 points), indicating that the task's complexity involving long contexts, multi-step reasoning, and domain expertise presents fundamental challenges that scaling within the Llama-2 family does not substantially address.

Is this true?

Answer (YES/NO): NO